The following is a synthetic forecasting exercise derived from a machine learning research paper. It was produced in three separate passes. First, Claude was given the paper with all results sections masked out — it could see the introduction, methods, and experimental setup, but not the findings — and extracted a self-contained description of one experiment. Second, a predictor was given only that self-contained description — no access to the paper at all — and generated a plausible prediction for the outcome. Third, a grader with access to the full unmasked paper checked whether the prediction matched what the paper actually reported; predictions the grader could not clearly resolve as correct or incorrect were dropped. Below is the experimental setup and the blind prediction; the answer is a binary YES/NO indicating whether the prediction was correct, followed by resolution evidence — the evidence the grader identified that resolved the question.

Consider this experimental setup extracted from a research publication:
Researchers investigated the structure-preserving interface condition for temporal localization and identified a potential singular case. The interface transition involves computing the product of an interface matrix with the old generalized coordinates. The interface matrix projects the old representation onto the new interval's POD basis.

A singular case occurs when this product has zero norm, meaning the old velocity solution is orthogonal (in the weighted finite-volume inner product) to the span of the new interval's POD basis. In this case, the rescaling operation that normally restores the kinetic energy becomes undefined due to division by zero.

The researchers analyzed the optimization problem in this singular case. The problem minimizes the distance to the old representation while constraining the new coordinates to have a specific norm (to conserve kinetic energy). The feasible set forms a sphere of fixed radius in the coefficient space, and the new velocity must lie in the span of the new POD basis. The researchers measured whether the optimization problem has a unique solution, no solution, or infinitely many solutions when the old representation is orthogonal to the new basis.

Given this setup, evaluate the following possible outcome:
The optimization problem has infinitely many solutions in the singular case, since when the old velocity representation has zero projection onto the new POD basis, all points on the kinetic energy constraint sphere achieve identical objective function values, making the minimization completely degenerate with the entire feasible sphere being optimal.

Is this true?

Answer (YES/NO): YES